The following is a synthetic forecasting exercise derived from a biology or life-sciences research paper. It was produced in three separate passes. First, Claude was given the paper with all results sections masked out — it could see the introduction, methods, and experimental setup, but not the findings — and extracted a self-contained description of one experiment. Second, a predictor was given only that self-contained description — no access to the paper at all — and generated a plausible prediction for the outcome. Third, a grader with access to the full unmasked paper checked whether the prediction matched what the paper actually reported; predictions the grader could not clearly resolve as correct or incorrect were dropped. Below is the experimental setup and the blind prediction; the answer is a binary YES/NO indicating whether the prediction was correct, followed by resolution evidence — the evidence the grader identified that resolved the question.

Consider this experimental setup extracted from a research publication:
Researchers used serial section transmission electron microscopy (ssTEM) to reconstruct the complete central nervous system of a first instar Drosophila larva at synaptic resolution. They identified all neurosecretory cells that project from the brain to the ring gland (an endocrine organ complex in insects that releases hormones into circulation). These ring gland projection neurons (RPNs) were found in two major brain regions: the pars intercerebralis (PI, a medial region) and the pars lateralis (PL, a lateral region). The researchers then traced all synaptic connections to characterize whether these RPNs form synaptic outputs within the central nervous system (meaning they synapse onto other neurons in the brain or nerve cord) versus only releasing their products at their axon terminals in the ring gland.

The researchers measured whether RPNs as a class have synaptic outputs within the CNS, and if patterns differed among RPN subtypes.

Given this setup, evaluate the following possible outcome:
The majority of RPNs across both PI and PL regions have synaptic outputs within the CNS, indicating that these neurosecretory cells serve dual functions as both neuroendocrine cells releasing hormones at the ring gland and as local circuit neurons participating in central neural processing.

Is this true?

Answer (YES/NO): NO